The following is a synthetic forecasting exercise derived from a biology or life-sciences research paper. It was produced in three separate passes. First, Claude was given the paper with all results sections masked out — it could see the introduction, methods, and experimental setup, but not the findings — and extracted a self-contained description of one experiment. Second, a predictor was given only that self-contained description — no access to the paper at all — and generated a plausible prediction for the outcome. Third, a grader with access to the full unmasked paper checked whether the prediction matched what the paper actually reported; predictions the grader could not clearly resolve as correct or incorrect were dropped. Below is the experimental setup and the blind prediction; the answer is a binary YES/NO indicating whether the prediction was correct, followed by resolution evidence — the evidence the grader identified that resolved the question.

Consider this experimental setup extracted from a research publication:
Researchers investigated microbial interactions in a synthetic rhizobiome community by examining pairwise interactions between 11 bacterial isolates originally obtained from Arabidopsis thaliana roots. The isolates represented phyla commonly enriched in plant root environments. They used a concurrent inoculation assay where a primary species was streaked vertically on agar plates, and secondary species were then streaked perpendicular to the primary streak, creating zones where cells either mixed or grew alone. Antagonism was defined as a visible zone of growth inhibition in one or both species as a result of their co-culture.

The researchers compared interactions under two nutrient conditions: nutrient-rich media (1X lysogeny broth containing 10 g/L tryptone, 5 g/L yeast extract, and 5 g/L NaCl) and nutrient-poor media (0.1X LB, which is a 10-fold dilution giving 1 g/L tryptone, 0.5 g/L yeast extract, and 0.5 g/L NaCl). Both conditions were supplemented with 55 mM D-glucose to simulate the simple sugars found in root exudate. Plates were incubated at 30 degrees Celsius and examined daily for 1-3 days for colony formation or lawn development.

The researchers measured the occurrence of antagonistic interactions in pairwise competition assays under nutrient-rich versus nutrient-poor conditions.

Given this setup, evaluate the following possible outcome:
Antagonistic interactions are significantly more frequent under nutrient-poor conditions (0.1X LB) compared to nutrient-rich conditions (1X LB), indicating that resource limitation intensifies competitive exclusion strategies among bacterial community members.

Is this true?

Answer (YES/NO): NO